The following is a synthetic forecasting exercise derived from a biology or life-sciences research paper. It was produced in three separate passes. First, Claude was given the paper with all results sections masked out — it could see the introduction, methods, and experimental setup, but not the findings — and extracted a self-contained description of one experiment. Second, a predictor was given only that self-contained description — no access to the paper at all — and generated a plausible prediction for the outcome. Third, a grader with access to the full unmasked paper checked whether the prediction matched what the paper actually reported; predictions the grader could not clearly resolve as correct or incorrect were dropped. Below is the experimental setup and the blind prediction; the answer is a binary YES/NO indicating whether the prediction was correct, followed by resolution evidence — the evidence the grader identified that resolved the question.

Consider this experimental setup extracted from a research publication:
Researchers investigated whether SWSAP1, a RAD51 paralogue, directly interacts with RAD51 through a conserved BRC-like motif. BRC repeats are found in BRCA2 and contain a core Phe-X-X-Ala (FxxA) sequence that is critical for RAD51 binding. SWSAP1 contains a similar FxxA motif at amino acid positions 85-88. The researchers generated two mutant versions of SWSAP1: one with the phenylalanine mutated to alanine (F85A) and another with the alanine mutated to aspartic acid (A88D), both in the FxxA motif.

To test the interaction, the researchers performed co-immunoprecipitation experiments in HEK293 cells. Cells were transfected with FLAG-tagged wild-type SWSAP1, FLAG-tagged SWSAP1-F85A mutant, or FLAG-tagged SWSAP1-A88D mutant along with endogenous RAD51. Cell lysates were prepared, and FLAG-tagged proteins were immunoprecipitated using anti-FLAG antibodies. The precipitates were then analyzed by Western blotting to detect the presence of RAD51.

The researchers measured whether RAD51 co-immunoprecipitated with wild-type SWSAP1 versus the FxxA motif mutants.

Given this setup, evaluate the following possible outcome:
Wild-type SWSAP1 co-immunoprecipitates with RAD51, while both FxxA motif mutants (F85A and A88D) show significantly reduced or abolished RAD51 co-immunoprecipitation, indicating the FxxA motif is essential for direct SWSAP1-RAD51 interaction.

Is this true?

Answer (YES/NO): NO